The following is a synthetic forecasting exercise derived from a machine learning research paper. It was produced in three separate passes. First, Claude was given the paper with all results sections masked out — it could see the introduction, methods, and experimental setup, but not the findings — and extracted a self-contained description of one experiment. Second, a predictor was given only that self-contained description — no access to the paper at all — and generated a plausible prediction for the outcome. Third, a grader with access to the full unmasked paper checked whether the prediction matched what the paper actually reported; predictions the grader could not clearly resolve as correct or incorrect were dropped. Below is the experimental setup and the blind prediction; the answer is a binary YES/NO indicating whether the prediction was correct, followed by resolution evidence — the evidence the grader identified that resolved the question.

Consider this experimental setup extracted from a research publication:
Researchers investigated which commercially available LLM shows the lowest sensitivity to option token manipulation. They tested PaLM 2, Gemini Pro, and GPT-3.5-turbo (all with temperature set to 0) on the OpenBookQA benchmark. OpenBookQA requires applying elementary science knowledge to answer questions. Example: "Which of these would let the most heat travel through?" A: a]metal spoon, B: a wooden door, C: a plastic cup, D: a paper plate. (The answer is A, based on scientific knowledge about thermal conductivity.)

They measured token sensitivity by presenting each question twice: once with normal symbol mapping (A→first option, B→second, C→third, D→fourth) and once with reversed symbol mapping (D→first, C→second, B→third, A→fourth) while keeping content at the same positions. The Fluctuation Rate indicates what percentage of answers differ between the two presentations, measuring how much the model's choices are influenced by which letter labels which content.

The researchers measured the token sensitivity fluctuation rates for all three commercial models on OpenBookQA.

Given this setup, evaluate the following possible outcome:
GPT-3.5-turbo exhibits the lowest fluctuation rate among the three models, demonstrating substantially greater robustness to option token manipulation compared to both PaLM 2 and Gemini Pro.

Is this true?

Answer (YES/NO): NO